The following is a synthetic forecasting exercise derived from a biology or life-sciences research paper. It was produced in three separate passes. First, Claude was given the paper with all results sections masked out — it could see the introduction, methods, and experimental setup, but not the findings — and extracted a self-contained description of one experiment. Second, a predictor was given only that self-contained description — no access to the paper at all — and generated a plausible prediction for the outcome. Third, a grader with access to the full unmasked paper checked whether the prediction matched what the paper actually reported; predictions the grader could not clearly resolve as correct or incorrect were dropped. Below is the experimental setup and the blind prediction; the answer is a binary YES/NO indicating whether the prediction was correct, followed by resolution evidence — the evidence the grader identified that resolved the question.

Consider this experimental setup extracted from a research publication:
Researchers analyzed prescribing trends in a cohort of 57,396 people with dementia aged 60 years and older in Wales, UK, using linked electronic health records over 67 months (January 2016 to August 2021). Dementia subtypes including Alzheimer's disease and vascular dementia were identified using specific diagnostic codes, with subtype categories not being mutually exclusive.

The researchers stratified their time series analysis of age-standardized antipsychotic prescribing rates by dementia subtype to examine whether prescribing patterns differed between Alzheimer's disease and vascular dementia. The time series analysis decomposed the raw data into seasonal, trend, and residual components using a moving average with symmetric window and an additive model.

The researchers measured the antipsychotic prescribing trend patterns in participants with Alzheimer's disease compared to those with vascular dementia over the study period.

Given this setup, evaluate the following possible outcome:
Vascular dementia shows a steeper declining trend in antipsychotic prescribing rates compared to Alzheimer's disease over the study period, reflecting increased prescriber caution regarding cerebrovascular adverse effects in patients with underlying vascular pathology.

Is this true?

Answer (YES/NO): NO